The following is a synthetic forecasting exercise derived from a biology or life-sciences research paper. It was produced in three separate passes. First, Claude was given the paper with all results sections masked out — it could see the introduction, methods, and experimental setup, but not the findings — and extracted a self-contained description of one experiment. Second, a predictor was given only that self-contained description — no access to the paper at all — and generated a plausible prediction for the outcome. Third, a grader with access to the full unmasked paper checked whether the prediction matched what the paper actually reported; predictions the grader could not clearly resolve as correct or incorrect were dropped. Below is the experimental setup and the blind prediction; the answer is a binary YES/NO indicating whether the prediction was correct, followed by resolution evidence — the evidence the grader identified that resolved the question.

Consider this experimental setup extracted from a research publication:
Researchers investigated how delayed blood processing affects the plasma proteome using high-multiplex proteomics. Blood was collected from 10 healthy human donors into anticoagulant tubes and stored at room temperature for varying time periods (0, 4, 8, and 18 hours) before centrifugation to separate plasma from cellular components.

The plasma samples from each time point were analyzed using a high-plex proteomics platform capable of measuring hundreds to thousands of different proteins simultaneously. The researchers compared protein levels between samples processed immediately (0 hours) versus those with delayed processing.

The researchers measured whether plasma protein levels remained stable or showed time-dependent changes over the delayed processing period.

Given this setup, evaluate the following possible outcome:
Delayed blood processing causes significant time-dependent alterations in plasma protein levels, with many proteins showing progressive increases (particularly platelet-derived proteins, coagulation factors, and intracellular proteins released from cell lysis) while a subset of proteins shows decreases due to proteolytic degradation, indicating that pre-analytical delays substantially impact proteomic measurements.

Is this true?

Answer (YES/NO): NO